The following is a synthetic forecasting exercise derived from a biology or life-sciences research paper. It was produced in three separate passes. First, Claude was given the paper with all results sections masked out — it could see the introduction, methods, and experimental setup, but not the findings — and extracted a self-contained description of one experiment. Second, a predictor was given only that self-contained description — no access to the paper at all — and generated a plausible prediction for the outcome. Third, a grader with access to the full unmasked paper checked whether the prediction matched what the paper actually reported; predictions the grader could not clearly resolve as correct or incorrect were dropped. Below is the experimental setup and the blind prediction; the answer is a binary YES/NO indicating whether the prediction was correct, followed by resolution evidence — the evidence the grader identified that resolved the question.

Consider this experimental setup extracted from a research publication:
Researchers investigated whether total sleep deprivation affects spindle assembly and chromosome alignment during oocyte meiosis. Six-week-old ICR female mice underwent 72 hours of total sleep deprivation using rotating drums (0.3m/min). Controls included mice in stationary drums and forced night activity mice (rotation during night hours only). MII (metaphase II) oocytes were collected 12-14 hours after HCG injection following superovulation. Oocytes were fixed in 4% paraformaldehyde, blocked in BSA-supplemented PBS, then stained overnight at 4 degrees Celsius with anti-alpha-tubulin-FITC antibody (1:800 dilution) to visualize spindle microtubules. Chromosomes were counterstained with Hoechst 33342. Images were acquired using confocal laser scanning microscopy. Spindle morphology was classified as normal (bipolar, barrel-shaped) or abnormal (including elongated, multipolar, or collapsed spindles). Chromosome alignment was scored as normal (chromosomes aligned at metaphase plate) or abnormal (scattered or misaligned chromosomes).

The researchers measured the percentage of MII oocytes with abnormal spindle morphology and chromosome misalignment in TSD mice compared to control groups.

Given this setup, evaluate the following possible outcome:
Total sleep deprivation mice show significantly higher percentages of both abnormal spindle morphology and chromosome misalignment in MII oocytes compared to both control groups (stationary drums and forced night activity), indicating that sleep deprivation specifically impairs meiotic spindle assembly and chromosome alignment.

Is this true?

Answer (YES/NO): YES